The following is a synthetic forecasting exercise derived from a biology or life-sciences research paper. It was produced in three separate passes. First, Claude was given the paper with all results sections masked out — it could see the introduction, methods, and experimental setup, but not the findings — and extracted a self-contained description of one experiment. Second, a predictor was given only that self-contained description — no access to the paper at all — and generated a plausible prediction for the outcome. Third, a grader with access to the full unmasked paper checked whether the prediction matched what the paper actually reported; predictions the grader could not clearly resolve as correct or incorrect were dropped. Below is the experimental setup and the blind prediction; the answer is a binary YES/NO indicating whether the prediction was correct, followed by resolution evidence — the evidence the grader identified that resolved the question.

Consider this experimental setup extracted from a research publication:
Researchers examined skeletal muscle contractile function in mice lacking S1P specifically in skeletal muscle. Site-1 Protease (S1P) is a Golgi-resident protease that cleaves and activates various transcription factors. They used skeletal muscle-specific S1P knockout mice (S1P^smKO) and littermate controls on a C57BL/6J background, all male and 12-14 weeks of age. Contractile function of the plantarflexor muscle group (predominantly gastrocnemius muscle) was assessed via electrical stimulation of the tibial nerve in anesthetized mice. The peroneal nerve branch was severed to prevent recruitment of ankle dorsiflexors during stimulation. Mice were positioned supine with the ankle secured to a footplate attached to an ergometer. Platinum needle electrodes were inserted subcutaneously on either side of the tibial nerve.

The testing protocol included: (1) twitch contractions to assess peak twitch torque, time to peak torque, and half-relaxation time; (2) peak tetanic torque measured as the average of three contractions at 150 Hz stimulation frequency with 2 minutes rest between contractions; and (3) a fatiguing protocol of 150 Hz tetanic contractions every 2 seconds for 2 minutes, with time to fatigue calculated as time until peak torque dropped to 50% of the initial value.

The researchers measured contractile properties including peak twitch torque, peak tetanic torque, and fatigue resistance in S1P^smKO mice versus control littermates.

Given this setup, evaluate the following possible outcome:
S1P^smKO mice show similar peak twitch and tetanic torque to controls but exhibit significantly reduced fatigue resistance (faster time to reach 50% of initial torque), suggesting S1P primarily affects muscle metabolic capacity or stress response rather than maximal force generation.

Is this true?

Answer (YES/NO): NO